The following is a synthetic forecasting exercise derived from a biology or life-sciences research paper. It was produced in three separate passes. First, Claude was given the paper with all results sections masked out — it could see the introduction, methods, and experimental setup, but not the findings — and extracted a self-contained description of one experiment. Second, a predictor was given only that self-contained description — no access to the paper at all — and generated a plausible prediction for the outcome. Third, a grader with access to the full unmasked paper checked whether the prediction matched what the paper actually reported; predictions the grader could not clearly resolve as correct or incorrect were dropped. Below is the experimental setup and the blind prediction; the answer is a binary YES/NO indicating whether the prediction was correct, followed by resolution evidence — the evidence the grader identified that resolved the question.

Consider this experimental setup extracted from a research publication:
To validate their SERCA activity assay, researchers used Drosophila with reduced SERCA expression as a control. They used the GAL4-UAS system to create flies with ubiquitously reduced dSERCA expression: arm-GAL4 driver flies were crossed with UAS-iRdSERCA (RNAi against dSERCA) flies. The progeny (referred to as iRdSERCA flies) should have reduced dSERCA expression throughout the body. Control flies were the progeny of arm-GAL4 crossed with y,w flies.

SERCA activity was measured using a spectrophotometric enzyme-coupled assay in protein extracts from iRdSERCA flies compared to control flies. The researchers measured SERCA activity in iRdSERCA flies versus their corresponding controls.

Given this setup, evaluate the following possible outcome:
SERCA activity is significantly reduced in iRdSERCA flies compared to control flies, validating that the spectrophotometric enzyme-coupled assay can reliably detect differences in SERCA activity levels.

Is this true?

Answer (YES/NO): YES